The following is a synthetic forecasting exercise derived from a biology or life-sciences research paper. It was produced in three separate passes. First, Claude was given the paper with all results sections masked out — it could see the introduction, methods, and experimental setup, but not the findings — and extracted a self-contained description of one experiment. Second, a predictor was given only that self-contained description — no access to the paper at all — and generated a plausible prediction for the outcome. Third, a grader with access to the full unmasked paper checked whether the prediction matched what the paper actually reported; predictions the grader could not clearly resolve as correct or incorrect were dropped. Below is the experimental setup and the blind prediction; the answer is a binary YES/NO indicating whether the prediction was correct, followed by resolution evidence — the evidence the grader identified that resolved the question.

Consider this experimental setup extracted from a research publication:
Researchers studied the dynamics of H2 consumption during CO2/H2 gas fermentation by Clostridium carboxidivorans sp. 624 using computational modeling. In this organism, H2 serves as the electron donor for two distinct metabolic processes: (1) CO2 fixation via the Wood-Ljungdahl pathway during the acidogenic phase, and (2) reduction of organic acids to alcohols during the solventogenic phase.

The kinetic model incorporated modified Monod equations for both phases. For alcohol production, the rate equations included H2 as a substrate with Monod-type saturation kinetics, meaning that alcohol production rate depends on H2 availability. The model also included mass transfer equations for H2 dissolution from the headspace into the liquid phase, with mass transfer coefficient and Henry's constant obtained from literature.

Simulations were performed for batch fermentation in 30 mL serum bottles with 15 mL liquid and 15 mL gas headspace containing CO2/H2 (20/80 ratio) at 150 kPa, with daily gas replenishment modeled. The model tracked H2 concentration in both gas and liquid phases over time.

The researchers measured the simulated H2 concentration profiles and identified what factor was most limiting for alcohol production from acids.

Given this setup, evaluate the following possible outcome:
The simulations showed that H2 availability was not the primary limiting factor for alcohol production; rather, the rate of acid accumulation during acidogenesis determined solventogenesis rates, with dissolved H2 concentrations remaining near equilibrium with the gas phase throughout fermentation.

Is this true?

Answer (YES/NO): NO